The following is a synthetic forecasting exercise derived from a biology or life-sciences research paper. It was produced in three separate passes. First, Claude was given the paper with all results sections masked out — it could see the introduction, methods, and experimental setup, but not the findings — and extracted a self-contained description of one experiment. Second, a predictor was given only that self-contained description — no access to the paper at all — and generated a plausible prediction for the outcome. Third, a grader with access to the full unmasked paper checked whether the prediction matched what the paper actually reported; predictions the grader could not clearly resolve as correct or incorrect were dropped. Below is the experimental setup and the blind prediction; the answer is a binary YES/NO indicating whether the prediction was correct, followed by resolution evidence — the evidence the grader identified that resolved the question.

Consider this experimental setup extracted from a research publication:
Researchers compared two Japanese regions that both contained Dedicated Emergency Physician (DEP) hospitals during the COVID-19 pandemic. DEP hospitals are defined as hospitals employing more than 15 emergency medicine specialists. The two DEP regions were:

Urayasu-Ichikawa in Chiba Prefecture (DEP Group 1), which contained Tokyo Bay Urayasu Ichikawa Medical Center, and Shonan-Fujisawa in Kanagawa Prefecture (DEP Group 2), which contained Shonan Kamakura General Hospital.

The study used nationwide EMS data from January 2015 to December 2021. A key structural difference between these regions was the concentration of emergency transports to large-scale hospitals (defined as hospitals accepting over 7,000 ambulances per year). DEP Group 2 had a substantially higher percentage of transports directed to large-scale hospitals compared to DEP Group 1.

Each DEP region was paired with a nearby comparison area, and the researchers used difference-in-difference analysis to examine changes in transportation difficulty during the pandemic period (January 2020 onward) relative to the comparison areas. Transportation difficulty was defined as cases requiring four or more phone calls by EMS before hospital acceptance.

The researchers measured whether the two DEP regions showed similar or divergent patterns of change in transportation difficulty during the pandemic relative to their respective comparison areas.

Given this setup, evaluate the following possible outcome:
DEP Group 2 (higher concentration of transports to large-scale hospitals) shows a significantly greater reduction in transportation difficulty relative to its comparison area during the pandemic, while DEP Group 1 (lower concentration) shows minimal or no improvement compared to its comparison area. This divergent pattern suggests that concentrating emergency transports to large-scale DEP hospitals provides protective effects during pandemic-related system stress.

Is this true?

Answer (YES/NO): NO